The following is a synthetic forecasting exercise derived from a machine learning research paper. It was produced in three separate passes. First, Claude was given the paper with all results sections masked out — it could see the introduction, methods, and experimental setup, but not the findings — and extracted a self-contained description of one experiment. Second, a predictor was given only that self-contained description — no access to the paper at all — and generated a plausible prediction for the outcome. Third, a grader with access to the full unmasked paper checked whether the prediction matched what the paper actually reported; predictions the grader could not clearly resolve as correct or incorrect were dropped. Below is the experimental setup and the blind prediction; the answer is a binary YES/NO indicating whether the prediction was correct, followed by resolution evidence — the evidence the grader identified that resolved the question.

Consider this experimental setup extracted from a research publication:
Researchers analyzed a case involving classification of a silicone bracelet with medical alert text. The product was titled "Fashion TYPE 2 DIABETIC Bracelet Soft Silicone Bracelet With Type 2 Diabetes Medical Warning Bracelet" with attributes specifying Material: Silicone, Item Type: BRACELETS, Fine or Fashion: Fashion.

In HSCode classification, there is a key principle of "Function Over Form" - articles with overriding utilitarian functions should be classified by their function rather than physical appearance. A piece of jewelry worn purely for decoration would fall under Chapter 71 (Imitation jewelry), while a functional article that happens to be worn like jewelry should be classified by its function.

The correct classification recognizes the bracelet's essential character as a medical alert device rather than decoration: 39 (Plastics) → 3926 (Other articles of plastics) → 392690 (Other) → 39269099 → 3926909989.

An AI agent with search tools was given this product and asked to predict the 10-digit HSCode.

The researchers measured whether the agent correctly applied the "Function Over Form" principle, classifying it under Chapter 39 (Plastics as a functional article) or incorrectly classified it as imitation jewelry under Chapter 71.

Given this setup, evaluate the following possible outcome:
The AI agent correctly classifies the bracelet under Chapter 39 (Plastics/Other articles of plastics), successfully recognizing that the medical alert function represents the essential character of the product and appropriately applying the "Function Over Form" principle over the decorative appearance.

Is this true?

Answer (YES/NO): NO